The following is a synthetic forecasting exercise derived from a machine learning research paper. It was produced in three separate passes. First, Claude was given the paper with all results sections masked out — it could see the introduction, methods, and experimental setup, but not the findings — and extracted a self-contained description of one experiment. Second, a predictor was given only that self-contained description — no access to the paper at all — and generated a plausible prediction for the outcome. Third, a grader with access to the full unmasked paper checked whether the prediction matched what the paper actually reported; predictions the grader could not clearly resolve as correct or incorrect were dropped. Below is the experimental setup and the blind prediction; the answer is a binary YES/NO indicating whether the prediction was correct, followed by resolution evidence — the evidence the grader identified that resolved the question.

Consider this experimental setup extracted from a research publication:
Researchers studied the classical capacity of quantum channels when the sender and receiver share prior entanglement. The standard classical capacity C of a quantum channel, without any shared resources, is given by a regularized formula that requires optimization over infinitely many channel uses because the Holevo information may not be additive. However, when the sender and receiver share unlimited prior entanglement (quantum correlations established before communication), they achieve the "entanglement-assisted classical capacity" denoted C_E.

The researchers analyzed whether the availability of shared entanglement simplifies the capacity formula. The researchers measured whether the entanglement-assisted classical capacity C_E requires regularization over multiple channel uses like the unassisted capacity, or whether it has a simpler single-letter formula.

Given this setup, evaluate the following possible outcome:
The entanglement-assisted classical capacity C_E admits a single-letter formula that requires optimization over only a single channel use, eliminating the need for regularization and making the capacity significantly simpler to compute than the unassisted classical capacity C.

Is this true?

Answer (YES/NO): YES